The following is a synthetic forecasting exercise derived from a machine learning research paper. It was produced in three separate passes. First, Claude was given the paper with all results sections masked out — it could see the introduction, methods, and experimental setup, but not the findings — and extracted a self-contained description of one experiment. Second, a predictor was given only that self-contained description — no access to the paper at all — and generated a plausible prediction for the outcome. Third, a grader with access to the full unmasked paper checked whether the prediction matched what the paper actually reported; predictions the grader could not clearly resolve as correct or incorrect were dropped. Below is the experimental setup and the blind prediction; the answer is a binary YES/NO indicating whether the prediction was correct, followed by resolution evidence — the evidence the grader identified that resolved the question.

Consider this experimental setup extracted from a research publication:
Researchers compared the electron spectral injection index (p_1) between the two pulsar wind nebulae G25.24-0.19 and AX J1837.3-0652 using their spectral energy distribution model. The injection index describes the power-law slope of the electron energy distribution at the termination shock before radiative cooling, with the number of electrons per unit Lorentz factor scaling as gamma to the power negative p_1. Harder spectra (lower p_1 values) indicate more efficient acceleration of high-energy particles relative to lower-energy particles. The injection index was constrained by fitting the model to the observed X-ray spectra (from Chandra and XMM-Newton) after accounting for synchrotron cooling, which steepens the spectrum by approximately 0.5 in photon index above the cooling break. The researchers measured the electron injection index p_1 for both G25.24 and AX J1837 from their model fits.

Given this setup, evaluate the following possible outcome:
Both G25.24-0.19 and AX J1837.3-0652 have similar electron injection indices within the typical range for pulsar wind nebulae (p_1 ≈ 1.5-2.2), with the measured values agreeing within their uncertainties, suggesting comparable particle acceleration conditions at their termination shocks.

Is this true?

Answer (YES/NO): NO